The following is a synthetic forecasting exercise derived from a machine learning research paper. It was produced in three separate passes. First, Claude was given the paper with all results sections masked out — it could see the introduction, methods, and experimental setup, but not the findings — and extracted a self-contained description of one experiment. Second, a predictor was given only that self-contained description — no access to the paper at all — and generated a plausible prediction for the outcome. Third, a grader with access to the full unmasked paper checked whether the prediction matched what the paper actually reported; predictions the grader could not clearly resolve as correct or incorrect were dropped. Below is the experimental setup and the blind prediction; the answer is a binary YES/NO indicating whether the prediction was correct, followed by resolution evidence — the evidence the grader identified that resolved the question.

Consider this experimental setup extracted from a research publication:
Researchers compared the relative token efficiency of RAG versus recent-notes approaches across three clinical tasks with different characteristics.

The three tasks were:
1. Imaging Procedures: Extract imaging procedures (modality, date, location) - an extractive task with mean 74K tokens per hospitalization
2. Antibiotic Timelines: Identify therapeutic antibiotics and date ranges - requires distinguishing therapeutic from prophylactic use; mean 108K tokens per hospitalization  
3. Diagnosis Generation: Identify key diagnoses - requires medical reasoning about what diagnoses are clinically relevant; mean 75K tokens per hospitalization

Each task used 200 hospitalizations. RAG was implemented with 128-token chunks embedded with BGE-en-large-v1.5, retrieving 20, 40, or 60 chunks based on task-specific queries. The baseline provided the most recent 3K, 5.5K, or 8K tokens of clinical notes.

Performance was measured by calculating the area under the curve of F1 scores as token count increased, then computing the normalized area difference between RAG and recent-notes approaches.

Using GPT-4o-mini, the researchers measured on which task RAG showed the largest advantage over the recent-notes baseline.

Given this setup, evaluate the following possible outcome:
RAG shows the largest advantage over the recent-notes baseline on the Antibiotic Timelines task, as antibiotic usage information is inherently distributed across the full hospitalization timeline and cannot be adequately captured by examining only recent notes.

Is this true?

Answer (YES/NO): NO